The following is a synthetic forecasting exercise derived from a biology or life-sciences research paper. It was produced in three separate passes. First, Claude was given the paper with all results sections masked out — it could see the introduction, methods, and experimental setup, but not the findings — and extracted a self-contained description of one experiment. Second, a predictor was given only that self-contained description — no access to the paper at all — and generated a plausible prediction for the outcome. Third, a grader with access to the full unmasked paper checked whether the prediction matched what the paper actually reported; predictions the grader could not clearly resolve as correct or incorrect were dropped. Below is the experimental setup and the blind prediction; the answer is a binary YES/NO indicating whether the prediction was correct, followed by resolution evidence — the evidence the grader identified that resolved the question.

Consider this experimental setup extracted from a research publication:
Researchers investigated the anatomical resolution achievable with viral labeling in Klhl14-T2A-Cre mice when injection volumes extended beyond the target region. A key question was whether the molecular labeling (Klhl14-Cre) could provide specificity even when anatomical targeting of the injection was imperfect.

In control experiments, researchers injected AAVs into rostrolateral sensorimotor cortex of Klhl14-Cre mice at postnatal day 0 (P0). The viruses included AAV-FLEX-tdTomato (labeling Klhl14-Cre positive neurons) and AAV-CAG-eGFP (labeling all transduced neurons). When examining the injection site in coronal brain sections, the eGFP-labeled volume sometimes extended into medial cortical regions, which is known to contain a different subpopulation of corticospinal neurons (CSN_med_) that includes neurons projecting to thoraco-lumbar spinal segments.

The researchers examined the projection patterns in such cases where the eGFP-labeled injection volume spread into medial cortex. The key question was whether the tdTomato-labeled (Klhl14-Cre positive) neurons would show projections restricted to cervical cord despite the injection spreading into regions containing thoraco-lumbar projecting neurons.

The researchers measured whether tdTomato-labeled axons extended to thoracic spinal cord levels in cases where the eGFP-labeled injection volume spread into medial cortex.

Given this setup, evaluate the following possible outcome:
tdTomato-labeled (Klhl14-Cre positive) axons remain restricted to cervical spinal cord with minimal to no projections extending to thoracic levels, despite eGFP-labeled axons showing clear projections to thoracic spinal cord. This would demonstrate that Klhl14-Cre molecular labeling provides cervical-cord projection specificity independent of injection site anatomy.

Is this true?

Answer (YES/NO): YES